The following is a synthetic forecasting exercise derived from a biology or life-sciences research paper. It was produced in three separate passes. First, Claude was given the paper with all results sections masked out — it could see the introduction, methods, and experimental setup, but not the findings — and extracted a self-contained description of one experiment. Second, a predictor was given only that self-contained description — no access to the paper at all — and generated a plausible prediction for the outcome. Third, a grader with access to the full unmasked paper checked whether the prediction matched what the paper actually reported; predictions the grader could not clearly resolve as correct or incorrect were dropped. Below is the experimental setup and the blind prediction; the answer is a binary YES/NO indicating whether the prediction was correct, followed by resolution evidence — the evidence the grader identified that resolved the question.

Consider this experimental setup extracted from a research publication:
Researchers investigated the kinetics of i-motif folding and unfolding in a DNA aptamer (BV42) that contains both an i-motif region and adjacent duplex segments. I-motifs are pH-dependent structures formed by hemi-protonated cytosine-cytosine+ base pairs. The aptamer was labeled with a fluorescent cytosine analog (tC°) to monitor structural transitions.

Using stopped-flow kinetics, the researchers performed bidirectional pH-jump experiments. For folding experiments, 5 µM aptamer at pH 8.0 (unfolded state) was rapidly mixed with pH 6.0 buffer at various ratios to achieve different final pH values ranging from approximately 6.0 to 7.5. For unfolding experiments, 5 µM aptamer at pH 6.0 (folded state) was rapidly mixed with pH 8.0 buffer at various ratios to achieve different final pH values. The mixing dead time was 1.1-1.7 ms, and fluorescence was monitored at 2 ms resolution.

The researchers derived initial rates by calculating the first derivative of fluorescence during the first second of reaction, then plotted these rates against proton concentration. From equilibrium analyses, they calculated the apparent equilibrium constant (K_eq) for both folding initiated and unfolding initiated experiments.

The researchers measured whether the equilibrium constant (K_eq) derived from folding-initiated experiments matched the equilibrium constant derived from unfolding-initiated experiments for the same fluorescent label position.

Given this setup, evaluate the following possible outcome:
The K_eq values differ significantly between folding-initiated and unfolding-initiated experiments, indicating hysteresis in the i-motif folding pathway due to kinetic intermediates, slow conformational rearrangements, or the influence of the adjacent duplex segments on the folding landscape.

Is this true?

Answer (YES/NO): YES